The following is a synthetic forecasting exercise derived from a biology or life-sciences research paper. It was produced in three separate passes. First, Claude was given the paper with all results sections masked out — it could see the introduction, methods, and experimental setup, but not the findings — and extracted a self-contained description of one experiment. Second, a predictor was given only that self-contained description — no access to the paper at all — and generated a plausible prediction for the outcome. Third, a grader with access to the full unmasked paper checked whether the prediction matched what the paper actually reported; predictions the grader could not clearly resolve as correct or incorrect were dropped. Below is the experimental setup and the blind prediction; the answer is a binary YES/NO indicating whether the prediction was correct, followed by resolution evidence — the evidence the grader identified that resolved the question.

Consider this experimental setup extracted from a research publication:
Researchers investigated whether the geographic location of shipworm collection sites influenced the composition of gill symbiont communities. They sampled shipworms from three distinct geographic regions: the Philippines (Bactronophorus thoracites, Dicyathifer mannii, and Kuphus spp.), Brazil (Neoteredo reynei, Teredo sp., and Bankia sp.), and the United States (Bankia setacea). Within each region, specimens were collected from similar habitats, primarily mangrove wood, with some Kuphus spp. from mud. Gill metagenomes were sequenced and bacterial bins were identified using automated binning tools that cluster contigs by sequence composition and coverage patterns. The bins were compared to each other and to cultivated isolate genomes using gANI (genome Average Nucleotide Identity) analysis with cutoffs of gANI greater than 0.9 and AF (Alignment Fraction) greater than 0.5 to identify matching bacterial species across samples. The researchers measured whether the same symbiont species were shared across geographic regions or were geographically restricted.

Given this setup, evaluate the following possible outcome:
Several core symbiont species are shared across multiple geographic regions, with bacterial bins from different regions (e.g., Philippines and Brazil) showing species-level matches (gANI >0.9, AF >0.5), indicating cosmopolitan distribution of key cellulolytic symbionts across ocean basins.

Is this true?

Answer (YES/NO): YES